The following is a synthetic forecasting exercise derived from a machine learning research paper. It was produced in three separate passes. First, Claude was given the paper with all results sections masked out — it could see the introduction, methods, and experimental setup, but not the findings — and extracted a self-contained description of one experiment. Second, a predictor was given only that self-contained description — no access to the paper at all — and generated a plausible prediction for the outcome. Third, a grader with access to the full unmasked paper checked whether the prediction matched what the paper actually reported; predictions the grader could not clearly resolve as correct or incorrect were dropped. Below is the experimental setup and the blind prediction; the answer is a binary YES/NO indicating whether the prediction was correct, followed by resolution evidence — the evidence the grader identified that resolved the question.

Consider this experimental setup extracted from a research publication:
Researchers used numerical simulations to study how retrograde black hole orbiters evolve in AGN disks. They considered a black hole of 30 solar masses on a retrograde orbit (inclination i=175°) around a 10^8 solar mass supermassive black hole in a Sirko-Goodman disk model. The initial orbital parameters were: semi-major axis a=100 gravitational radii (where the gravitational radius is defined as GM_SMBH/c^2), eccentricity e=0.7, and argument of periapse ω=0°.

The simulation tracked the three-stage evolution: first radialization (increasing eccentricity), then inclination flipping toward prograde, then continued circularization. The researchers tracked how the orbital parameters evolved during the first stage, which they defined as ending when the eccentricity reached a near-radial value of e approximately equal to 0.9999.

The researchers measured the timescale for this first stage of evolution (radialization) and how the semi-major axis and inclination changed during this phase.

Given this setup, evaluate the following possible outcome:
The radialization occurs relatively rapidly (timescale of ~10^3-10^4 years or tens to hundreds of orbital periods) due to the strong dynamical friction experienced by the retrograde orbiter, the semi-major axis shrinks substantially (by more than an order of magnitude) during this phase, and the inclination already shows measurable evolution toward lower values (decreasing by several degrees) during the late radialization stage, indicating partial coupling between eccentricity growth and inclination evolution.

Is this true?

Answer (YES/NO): NO